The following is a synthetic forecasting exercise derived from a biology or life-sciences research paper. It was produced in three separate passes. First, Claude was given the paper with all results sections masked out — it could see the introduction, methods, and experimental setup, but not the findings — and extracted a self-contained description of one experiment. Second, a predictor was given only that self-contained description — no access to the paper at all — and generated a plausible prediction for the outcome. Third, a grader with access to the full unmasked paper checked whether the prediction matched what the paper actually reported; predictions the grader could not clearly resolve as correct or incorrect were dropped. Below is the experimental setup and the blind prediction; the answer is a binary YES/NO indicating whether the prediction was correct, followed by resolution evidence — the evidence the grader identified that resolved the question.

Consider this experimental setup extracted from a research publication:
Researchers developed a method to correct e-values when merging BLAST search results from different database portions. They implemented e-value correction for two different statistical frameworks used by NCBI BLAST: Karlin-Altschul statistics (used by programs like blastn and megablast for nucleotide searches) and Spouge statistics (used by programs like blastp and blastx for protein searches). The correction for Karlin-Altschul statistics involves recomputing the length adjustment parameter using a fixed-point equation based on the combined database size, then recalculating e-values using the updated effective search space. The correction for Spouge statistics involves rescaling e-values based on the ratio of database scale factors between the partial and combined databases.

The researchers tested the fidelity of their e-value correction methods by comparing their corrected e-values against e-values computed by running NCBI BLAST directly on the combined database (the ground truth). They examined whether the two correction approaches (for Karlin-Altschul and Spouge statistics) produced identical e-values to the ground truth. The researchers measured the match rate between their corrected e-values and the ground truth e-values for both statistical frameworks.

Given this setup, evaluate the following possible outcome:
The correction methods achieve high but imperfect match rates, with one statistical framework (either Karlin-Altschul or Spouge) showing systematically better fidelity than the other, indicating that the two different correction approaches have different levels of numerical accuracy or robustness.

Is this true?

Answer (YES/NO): NO